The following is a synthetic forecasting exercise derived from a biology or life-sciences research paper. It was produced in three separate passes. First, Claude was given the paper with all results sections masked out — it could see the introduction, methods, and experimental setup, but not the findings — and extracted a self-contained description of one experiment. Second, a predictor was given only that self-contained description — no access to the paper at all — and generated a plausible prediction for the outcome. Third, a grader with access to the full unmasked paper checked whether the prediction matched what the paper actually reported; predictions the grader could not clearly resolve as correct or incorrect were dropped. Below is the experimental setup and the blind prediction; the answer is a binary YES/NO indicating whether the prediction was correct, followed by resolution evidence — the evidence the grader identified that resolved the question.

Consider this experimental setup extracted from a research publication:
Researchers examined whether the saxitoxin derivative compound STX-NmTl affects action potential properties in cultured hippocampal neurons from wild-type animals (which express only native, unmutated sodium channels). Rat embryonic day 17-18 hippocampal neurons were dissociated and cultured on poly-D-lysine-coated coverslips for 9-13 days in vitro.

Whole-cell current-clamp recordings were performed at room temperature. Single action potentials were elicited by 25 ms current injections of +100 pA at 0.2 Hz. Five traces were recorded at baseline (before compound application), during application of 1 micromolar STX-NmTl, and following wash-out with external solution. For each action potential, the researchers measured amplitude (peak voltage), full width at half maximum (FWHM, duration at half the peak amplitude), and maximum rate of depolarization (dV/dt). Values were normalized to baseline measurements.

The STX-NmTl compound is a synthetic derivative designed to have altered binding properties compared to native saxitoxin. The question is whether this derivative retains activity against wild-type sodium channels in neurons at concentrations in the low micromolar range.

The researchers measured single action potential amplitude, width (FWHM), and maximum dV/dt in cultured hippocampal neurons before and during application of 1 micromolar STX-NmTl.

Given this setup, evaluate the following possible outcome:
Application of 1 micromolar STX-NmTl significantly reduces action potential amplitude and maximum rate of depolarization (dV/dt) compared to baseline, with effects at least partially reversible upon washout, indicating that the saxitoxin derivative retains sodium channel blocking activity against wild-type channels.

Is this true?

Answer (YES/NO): NO